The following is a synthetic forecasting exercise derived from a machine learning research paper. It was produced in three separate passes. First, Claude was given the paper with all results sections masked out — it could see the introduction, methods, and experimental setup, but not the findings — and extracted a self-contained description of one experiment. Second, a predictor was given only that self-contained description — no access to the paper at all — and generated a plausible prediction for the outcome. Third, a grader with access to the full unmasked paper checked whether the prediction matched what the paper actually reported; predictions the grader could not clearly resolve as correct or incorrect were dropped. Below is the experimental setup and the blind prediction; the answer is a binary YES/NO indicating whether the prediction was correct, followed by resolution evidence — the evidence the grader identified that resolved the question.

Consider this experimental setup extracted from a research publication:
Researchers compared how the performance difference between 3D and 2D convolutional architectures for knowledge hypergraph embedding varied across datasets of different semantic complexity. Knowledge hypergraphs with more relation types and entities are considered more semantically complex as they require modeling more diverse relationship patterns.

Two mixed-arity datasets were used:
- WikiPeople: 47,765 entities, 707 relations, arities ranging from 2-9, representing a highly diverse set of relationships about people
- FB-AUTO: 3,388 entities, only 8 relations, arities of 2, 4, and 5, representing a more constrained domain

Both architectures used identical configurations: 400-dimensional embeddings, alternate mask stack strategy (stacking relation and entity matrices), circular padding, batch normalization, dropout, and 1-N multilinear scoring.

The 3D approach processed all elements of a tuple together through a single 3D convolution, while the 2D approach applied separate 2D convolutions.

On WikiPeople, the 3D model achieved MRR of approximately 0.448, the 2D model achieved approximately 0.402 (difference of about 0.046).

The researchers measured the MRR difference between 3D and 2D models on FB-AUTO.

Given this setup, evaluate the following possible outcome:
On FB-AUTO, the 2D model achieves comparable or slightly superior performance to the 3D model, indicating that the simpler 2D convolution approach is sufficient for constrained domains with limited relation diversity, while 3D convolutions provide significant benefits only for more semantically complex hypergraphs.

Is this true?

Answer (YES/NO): NO